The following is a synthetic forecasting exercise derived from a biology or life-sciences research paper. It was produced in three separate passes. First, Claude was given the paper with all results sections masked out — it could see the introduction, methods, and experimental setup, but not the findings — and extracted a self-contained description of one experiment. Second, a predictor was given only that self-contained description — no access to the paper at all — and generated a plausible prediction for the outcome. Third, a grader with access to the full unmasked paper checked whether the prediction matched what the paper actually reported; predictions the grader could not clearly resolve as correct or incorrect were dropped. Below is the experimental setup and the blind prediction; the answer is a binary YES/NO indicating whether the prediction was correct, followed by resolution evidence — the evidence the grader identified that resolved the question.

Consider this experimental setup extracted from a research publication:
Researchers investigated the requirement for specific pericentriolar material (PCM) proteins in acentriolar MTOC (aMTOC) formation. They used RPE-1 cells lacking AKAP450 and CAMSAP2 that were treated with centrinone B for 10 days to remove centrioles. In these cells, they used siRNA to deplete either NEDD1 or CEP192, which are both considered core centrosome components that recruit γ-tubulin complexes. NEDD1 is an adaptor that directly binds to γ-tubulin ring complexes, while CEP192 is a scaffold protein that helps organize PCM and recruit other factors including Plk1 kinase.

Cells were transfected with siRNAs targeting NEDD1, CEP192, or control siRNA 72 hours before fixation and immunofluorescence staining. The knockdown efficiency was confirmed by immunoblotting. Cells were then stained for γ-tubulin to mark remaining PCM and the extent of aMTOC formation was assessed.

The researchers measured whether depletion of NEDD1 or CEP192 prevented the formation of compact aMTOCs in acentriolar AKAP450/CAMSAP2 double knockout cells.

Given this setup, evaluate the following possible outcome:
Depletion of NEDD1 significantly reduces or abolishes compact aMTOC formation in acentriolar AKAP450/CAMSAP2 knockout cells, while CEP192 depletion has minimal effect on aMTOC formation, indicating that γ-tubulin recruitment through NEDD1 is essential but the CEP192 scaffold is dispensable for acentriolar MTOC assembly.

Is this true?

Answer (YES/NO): NO